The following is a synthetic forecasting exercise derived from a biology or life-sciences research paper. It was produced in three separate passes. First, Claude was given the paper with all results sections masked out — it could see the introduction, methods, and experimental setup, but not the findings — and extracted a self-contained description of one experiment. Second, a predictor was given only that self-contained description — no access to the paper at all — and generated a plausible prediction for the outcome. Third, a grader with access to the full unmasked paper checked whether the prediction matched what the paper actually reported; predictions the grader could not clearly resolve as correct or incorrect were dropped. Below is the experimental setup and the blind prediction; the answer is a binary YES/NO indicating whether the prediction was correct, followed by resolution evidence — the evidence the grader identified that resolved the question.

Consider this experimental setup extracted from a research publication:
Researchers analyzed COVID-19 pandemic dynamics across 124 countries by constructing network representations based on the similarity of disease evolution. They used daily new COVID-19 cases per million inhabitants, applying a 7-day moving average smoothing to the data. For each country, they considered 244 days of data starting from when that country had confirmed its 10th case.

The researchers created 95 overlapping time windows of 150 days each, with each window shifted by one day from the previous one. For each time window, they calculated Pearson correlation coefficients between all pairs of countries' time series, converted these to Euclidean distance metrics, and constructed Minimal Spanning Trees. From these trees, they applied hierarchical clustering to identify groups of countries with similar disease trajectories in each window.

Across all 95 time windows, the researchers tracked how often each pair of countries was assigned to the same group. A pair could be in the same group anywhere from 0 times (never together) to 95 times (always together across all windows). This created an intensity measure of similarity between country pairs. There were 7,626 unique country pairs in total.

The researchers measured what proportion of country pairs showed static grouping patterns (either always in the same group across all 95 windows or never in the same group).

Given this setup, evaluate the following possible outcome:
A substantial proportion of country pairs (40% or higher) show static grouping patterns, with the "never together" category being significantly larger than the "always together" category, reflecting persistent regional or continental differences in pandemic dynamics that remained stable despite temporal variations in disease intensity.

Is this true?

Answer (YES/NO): NO